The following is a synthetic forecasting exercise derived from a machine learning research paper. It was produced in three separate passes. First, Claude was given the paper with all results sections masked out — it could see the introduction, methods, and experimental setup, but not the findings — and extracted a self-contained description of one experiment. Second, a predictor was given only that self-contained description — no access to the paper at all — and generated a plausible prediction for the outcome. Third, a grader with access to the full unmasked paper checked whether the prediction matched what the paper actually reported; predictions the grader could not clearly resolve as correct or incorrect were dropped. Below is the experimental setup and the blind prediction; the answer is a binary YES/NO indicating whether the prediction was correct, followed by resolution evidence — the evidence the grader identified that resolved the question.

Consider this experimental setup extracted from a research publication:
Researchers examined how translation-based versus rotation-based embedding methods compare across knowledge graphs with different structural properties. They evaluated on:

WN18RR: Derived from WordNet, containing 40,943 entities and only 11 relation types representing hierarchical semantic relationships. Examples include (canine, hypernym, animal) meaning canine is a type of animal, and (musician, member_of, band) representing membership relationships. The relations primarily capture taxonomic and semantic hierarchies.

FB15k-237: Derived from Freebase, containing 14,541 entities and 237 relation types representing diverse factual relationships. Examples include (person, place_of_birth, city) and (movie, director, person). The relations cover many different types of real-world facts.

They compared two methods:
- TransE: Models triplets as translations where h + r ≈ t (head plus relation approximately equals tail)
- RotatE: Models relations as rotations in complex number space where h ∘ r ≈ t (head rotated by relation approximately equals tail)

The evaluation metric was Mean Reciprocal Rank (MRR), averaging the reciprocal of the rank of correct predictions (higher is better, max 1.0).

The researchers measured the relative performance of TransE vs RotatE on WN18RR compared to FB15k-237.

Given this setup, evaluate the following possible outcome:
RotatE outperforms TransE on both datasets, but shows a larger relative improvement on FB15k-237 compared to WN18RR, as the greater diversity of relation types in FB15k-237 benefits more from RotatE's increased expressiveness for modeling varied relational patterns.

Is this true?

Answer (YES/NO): NO